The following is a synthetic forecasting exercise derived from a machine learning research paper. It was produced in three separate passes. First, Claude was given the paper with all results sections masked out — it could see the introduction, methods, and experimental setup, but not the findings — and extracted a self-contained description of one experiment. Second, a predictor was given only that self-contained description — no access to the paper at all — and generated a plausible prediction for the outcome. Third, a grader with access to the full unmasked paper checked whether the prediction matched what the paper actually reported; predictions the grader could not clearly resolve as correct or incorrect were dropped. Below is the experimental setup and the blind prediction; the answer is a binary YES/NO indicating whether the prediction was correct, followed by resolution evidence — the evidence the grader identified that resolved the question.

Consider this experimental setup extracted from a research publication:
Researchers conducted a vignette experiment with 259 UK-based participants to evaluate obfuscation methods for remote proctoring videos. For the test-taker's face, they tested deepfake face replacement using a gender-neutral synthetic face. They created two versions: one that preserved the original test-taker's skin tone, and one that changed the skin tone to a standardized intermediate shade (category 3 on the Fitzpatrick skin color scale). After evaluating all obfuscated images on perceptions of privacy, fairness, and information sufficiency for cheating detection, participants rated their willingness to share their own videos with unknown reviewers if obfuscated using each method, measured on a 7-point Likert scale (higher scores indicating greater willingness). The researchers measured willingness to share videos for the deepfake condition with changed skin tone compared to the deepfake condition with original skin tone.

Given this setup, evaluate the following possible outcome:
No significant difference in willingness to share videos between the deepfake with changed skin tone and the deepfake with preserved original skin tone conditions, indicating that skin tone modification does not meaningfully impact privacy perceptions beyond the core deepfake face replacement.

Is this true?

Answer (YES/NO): NO